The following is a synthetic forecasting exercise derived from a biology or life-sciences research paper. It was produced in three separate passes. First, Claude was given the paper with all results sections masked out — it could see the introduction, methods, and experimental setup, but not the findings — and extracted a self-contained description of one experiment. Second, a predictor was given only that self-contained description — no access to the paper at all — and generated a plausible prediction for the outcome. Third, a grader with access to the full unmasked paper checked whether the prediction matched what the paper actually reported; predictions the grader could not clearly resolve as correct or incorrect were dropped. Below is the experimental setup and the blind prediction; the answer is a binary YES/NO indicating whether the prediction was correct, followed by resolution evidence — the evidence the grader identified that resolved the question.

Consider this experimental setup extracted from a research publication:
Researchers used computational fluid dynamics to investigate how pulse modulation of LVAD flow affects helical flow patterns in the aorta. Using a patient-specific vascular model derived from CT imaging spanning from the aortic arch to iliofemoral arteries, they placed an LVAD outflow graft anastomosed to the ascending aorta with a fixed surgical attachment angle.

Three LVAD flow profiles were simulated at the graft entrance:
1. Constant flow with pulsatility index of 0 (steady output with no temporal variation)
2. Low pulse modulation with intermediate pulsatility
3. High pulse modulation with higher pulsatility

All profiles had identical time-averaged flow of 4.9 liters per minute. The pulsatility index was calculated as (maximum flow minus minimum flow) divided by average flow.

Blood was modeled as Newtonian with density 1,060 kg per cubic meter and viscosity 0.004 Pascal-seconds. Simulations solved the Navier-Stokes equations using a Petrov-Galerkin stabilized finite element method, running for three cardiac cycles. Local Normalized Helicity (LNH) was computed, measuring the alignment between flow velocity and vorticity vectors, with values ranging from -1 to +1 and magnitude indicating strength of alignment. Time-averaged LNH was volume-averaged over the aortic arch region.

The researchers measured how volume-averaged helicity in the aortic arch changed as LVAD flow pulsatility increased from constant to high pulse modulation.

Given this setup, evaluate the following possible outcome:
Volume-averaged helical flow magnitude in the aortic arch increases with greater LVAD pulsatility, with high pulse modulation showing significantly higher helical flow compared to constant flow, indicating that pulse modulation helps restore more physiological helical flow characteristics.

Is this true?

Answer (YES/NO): NO